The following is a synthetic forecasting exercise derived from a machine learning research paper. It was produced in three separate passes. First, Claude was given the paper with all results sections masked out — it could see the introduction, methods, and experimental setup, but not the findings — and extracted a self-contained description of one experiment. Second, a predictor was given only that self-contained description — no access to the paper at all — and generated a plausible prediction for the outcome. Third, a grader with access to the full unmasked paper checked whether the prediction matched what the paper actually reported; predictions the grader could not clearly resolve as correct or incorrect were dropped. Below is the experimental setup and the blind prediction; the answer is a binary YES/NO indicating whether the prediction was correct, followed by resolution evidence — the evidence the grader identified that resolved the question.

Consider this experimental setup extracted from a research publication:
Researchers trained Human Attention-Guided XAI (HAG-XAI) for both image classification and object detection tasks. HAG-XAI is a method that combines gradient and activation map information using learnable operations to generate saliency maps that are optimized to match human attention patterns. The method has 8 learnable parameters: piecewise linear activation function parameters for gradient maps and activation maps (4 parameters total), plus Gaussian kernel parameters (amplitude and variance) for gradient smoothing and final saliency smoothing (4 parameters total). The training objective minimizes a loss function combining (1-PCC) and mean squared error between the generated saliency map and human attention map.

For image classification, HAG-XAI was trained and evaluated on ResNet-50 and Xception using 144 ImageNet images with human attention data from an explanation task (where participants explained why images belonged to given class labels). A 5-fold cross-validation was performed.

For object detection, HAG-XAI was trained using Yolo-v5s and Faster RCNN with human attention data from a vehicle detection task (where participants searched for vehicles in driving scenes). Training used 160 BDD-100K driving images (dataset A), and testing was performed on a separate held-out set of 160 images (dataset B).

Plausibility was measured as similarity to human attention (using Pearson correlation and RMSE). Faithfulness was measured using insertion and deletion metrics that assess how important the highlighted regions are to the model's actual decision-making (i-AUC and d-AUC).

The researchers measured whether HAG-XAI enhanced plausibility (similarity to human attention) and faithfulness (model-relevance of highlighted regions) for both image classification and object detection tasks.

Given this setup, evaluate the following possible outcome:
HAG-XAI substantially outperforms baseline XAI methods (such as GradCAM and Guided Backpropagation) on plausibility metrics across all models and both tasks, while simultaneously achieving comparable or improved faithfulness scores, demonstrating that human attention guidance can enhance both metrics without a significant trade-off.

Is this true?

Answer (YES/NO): NO